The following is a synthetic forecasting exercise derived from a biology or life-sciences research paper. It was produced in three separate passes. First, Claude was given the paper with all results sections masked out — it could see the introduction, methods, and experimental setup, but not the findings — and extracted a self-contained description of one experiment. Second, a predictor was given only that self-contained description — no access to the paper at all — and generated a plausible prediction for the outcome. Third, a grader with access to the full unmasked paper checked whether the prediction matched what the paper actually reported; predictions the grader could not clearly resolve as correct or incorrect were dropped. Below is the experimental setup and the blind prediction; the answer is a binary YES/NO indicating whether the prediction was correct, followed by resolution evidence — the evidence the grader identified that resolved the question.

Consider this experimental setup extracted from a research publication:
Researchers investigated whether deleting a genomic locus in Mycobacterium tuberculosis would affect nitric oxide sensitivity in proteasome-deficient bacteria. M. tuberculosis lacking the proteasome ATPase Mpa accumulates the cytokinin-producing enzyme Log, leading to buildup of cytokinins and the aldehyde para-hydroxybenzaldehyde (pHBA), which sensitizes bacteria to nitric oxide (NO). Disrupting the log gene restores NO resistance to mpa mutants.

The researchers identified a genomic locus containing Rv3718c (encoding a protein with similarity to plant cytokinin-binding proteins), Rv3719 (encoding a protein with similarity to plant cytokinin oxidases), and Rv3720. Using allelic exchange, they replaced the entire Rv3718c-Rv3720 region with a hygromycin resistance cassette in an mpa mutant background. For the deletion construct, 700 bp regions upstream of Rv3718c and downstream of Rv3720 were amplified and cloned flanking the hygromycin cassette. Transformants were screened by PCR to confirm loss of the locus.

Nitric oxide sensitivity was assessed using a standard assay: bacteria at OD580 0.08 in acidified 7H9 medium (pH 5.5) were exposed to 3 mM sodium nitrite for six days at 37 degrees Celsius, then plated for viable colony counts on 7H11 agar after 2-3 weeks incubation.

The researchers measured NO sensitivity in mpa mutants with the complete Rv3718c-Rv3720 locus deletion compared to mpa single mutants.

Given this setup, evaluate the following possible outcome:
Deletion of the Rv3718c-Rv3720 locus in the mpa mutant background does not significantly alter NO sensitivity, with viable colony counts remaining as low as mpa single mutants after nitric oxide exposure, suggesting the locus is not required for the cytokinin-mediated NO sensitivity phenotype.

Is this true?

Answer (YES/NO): YES